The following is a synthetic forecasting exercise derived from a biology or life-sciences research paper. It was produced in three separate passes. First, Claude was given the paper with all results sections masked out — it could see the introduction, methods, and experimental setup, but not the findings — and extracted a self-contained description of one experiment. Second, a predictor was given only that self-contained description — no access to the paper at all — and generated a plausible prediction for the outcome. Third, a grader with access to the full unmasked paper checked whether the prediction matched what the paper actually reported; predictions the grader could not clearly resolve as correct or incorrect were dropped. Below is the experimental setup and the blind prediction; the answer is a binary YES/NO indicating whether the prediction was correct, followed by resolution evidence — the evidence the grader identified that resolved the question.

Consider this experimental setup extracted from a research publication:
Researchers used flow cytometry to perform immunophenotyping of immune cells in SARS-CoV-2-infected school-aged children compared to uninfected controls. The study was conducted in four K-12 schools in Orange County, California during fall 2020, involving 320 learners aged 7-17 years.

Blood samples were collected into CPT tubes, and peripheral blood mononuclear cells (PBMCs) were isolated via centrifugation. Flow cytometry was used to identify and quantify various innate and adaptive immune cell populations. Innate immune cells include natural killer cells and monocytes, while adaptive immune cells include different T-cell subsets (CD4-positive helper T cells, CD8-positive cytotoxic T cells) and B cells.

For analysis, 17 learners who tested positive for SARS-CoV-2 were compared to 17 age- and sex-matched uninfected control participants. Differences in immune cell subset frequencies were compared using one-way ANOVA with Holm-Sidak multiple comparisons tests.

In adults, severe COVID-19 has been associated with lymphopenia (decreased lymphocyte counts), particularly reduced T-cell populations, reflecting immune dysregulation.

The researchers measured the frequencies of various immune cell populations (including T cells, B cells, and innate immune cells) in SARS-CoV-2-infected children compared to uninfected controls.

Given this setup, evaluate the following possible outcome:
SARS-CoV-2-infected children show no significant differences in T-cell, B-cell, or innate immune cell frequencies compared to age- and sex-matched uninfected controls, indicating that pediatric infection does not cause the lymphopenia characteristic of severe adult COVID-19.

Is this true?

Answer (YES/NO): NO